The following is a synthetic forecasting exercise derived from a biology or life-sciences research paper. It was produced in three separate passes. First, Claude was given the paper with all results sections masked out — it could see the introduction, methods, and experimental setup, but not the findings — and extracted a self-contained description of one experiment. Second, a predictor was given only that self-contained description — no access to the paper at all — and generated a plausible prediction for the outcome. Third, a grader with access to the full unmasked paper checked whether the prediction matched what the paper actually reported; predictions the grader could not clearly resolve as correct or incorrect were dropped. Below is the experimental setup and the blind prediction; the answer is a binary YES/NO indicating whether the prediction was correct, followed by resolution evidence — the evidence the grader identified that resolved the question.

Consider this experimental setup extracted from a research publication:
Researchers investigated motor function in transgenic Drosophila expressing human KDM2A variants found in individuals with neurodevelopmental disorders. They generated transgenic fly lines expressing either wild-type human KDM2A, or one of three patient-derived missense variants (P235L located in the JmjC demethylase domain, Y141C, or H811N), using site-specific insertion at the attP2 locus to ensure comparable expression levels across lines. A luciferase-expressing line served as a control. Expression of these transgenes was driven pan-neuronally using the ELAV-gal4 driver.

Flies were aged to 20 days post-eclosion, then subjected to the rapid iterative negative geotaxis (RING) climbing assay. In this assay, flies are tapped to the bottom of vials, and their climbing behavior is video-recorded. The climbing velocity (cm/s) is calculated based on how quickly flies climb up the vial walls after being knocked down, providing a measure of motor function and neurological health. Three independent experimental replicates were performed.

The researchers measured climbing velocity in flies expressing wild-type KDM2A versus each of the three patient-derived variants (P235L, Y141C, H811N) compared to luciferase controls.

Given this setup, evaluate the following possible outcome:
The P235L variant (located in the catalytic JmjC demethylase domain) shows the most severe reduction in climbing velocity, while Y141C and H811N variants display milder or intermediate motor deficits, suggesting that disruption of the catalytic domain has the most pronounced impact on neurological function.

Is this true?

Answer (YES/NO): YES